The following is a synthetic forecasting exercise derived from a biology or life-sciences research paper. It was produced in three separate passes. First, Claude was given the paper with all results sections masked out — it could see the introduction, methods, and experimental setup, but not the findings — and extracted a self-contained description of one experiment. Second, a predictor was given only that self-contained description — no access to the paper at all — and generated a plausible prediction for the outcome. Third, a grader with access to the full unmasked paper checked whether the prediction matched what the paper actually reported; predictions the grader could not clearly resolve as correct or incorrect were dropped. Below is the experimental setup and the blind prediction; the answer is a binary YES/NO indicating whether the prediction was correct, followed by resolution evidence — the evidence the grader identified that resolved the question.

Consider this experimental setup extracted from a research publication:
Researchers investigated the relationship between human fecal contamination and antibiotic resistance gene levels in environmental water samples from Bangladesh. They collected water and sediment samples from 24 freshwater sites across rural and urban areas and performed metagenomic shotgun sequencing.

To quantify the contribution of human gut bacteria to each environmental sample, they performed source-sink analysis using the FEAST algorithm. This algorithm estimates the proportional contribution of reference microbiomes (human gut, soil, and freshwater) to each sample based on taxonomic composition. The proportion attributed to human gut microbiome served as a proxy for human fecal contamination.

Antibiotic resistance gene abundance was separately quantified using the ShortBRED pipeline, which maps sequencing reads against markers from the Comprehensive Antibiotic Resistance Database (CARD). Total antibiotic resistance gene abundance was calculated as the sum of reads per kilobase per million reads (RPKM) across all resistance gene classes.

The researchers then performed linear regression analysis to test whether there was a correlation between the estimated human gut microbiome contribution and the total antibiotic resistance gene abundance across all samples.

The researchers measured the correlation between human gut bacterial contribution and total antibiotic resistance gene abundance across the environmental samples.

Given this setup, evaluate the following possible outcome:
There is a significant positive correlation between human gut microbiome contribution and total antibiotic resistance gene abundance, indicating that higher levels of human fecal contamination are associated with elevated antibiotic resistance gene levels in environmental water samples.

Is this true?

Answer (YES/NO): YES